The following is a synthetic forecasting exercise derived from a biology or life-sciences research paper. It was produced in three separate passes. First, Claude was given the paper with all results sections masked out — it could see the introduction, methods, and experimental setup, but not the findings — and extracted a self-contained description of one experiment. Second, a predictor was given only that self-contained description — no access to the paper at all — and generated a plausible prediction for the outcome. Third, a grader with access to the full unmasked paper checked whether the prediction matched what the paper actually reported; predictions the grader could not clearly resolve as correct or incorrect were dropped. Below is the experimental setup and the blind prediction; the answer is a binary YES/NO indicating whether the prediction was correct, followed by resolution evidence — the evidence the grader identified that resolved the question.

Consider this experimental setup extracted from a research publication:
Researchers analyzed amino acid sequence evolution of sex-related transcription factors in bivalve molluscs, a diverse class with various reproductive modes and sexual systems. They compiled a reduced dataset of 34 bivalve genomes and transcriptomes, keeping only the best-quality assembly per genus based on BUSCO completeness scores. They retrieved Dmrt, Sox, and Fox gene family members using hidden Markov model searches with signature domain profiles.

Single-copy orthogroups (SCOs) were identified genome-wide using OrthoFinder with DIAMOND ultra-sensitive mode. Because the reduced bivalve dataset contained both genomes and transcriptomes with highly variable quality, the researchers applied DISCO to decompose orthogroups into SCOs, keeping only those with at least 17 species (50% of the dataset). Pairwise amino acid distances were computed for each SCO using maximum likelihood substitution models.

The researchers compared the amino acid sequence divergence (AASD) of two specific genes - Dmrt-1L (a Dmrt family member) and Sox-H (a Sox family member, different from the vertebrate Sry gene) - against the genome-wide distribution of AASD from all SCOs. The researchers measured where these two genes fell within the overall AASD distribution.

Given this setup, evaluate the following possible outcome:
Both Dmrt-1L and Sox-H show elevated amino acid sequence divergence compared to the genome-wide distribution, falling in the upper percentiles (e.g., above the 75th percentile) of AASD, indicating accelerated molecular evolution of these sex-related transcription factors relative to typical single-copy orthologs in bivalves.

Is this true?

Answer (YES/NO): YES